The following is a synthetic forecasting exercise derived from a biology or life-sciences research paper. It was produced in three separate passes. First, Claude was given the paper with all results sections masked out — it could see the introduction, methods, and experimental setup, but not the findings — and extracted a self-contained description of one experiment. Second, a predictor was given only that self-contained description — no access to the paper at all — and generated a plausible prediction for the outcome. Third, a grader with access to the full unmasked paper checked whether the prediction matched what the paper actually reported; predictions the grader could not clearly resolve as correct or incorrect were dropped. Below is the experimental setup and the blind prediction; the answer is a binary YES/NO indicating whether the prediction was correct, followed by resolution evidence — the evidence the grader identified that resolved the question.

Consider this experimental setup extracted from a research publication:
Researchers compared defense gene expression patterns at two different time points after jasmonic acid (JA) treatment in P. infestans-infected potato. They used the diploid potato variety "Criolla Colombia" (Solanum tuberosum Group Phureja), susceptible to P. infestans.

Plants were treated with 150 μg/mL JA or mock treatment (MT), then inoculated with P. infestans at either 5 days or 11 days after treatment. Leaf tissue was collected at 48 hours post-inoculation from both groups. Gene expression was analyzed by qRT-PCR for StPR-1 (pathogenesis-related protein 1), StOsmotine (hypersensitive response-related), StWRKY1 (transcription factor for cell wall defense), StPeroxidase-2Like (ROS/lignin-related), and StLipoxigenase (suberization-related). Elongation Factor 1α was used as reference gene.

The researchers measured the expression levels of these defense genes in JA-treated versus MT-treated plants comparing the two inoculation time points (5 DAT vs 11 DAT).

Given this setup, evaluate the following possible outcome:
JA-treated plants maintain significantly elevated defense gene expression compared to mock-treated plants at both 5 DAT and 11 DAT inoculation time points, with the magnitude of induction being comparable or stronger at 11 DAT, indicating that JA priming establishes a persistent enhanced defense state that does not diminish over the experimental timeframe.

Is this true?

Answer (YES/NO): NO